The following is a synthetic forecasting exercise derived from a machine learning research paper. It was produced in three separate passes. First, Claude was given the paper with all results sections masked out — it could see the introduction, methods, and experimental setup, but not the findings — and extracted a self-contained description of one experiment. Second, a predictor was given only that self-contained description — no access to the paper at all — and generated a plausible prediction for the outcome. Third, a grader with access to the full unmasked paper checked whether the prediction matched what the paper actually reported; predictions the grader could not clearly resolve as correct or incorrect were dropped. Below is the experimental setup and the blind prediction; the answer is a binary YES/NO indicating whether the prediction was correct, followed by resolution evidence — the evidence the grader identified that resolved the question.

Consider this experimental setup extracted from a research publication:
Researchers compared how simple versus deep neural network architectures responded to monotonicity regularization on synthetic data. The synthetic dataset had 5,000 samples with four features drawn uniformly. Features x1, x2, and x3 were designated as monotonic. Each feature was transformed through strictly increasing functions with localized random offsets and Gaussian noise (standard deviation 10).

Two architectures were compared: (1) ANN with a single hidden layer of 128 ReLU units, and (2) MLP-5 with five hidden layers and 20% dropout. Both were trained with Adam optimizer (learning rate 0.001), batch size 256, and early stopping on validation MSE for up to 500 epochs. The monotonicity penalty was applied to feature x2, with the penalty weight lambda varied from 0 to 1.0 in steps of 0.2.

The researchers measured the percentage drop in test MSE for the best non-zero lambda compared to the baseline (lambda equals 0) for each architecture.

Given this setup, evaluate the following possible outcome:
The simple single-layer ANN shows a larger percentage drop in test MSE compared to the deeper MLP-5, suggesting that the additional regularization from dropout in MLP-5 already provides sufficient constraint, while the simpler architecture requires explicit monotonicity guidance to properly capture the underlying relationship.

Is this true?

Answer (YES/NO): NO